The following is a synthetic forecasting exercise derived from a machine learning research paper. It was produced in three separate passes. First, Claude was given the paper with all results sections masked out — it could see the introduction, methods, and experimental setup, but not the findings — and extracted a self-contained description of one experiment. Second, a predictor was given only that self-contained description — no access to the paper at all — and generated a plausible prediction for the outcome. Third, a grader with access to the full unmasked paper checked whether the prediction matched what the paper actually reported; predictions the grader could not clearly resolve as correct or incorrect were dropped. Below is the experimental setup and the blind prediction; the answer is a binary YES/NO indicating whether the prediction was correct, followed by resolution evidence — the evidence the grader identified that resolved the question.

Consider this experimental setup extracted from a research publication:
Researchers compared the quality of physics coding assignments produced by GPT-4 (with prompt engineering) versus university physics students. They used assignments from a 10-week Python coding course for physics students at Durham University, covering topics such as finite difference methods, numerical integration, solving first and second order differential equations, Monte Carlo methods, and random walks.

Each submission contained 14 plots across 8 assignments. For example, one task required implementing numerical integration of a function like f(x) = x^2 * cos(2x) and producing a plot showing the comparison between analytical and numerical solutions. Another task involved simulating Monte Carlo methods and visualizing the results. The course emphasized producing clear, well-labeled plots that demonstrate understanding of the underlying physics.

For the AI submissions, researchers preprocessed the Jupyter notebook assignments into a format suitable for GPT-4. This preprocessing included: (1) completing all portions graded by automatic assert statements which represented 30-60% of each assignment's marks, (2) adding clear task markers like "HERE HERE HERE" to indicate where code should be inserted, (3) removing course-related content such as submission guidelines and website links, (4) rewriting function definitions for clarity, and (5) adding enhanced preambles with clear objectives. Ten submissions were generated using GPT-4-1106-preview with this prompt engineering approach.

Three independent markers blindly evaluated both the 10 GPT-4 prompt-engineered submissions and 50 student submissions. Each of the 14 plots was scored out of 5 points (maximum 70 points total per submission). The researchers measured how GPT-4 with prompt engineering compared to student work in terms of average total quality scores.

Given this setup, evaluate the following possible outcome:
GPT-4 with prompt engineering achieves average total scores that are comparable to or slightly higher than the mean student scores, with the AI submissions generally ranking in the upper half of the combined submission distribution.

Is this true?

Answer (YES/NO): NO